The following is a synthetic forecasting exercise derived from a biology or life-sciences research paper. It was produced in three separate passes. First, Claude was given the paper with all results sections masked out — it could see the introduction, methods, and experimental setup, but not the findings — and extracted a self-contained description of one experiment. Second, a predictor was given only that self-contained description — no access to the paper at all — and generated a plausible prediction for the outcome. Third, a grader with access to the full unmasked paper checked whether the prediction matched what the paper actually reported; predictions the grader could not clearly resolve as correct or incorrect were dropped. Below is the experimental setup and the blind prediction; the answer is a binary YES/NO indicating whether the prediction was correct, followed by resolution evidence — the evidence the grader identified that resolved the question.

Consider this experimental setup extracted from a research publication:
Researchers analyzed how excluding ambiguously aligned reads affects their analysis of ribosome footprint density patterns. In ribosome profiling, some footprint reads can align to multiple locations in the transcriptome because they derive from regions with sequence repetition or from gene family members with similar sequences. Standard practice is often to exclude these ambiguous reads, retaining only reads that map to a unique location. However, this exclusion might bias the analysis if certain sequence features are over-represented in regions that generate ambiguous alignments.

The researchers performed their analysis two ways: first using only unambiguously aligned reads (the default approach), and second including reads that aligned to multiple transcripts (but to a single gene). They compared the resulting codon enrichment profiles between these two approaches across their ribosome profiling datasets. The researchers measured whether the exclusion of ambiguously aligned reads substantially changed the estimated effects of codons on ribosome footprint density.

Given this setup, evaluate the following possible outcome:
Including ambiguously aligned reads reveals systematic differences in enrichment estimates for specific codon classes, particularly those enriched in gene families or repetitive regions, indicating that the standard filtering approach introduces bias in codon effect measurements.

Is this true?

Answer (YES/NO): NO